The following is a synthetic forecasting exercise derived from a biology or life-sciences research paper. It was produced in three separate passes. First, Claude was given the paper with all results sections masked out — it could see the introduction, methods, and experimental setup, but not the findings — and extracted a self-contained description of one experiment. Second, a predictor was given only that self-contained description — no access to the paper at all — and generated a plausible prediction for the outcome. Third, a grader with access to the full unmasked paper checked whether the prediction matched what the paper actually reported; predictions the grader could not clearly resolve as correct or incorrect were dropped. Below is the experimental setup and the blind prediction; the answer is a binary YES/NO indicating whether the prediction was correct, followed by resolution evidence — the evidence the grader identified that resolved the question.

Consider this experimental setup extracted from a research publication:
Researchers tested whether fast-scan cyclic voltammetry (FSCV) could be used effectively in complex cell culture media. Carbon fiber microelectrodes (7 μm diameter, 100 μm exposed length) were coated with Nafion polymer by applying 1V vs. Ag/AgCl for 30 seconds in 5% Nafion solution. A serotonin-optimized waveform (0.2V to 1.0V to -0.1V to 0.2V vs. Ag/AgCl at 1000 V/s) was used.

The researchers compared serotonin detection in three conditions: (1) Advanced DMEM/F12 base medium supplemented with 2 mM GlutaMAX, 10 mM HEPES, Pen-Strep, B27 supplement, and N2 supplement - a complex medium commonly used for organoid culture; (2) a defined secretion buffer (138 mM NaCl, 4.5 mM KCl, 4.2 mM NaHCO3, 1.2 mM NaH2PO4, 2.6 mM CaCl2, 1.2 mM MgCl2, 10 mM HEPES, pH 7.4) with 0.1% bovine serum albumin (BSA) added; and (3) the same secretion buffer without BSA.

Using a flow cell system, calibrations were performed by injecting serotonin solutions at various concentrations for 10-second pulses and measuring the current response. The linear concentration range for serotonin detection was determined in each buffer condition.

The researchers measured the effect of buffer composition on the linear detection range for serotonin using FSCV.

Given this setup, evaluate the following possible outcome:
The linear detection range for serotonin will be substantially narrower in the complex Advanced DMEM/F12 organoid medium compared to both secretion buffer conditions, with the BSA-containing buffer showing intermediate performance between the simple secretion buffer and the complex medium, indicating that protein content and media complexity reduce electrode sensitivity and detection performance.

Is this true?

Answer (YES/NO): NO